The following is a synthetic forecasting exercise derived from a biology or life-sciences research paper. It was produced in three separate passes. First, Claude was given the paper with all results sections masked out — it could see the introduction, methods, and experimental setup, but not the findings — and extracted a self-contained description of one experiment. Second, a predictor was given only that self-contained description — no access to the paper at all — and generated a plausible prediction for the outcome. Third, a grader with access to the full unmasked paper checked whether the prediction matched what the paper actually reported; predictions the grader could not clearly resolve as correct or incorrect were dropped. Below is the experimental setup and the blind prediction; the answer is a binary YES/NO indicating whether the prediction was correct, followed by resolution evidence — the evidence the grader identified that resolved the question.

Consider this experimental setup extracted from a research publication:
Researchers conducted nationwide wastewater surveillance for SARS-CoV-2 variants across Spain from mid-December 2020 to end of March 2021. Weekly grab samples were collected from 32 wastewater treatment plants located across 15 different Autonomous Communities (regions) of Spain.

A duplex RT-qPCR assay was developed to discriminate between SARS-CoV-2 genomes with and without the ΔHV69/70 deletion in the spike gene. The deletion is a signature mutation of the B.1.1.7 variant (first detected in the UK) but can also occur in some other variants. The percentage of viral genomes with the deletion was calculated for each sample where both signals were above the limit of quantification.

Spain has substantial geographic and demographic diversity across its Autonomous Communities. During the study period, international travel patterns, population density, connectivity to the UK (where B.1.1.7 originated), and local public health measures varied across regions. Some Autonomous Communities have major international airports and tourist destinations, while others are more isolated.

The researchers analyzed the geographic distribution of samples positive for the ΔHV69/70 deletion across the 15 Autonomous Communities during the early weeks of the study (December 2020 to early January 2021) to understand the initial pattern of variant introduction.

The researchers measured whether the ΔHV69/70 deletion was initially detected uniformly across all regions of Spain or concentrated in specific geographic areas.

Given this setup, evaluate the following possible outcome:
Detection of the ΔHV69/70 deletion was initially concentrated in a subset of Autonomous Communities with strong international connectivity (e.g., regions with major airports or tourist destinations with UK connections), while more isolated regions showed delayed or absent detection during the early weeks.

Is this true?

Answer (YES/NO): YES